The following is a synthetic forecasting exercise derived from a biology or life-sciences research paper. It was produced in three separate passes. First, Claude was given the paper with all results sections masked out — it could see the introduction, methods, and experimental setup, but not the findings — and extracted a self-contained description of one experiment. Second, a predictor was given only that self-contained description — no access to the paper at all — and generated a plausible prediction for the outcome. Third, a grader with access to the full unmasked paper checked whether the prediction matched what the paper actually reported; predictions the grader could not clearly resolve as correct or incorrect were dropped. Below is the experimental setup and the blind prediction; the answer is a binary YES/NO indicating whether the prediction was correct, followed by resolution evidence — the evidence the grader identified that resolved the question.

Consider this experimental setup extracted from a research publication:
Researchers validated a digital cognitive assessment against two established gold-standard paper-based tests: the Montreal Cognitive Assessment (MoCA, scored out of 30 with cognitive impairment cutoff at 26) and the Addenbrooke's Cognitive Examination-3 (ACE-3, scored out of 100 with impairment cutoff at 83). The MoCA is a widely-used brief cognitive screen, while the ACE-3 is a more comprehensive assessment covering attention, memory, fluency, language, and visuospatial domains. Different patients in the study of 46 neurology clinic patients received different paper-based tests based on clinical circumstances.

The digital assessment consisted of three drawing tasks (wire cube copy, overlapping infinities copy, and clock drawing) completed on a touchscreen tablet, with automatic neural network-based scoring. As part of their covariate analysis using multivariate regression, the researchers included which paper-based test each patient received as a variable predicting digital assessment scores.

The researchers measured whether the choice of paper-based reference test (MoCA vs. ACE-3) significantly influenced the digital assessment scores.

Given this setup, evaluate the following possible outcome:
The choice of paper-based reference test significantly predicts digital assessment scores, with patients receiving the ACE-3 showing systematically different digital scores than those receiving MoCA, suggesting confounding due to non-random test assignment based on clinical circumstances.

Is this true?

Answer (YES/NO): NO